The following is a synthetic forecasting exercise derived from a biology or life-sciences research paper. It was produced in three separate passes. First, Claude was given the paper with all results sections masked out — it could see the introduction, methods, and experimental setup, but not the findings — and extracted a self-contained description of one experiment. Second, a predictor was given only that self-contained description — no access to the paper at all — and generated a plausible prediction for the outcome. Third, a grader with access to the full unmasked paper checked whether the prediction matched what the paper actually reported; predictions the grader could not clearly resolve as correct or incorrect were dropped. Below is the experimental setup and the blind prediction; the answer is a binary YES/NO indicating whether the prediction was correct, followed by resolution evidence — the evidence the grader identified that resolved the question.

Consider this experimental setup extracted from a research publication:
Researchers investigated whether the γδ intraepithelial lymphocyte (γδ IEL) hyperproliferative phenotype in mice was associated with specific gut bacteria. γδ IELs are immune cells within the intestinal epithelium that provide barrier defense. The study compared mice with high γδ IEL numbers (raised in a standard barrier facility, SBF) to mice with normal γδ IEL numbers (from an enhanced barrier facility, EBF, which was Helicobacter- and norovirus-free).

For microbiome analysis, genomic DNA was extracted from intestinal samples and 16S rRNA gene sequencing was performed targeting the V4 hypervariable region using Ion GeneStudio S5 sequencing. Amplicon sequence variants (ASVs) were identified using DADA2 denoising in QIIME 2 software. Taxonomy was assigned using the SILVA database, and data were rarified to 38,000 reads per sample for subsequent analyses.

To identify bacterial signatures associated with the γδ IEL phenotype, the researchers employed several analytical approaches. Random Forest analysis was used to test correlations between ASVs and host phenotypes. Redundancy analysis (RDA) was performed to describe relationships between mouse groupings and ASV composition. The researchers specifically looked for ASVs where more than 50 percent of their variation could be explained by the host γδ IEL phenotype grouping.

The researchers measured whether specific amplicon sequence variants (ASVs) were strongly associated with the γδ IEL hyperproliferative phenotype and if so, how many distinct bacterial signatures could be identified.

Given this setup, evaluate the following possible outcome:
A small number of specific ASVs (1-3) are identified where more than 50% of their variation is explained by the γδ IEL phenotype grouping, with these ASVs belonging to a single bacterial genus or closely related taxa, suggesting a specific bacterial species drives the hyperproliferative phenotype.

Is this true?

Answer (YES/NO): NO